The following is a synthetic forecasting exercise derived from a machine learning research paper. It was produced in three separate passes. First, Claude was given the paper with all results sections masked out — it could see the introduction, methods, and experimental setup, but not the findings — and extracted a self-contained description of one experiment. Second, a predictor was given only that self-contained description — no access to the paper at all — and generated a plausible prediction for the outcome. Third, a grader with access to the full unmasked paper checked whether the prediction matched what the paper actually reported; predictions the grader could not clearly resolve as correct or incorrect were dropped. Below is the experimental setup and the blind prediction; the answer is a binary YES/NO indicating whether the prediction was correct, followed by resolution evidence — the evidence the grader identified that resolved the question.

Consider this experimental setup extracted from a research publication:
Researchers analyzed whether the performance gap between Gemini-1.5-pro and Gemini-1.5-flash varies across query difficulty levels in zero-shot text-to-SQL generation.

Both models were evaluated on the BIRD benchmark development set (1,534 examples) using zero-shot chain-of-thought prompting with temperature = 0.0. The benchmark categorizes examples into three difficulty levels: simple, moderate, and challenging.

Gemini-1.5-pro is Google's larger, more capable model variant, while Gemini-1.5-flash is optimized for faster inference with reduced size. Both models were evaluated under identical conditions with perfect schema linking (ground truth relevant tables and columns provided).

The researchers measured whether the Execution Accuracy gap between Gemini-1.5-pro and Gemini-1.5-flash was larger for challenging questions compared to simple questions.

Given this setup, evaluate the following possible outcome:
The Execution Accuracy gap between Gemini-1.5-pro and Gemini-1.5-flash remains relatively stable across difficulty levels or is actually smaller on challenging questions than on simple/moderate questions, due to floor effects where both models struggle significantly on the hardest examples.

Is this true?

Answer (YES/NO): NO